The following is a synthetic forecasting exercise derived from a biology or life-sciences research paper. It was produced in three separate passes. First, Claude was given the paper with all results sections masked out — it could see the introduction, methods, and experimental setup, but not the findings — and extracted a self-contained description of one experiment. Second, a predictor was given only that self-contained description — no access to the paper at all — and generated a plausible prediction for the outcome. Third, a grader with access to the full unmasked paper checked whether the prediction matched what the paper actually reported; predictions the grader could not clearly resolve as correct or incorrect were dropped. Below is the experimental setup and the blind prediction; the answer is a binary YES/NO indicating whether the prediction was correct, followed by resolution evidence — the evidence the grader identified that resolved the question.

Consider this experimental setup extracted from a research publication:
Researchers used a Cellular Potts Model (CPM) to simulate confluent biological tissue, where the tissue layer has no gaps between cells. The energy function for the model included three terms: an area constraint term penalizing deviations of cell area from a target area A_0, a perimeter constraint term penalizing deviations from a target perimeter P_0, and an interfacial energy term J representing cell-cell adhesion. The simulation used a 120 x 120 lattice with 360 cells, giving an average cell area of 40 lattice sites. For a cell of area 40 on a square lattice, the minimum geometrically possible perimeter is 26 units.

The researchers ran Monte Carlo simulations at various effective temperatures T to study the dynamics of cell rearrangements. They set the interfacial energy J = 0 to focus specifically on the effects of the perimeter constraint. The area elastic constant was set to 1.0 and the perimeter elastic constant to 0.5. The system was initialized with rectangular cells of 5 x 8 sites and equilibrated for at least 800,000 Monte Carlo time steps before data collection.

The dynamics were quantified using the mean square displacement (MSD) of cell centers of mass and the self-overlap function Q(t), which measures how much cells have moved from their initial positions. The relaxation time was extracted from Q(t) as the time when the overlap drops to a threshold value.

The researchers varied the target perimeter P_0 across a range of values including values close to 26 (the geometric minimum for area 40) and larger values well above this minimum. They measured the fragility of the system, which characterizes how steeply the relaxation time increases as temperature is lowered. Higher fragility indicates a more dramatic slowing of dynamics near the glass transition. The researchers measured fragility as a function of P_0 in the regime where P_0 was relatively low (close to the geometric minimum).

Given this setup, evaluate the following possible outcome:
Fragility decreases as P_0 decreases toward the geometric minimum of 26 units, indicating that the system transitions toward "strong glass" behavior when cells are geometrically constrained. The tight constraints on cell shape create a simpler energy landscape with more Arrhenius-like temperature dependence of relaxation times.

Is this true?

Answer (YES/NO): NO